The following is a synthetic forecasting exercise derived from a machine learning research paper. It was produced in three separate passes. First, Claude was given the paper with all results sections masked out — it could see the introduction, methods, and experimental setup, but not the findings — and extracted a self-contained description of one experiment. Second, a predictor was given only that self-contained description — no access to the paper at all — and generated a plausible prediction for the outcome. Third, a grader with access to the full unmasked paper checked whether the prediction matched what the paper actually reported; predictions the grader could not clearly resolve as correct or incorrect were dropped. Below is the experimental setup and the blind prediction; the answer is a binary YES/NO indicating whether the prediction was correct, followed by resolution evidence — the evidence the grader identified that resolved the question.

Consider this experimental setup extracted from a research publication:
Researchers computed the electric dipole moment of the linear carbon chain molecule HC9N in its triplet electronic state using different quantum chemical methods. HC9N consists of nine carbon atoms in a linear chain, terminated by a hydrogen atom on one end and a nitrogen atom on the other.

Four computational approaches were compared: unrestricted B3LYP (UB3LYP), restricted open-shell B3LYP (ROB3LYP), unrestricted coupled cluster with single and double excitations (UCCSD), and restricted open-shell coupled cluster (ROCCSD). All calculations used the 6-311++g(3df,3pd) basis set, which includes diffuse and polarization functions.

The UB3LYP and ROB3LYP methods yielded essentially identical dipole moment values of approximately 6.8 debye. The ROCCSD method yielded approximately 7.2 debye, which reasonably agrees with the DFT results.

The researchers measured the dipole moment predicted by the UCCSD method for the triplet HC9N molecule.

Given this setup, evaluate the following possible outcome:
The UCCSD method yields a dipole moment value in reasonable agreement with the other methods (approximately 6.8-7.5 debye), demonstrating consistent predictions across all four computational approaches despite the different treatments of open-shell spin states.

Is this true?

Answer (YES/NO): NO